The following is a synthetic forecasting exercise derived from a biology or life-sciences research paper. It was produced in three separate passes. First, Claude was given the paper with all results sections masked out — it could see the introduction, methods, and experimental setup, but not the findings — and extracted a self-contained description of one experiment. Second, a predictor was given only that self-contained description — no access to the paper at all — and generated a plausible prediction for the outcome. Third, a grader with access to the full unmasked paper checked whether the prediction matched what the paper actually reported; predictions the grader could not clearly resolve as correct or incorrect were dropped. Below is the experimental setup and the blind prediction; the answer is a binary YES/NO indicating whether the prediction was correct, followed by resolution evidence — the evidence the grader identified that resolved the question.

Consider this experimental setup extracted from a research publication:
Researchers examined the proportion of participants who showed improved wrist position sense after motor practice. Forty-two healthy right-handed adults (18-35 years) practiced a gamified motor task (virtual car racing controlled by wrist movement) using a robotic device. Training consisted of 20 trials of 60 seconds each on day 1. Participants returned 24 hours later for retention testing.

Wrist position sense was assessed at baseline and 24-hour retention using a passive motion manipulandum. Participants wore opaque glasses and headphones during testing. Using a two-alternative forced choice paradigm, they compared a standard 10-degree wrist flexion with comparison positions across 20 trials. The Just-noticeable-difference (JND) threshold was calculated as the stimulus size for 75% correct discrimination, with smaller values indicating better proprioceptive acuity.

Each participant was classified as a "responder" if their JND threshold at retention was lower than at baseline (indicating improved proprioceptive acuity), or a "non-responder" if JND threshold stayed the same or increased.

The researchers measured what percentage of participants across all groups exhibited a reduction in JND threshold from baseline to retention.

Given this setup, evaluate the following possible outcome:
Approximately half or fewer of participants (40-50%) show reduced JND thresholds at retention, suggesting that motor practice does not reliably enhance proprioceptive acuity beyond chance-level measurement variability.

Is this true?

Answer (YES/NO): NO